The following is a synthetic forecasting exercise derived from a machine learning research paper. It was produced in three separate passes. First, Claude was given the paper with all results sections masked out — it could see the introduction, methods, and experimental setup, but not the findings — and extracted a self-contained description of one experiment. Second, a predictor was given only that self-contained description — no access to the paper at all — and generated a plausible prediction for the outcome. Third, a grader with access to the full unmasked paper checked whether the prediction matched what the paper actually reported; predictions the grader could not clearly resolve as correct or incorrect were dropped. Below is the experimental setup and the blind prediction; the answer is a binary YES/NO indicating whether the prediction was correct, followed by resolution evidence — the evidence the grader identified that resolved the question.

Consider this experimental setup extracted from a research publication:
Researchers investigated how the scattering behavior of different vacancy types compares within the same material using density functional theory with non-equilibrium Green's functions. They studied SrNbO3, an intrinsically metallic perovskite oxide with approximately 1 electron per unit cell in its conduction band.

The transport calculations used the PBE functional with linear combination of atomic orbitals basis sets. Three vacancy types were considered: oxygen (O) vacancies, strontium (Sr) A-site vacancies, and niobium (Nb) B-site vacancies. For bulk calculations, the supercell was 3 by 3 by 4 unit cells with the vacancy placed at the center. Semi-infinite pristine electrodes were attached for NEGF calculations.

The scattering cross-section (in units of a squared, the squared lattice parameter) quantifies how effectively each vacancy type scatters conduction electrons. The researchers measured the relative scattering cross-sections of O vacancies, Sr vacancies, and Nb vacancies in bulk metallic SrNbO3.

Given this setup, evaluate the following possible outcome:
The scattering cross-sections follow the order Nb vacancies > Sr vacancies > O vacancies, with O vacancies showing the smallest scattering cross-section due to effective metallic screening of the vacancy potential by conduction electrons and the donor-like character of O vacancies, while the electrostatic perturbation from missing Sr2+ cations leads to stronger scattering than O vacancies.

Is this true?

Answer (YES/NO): NO